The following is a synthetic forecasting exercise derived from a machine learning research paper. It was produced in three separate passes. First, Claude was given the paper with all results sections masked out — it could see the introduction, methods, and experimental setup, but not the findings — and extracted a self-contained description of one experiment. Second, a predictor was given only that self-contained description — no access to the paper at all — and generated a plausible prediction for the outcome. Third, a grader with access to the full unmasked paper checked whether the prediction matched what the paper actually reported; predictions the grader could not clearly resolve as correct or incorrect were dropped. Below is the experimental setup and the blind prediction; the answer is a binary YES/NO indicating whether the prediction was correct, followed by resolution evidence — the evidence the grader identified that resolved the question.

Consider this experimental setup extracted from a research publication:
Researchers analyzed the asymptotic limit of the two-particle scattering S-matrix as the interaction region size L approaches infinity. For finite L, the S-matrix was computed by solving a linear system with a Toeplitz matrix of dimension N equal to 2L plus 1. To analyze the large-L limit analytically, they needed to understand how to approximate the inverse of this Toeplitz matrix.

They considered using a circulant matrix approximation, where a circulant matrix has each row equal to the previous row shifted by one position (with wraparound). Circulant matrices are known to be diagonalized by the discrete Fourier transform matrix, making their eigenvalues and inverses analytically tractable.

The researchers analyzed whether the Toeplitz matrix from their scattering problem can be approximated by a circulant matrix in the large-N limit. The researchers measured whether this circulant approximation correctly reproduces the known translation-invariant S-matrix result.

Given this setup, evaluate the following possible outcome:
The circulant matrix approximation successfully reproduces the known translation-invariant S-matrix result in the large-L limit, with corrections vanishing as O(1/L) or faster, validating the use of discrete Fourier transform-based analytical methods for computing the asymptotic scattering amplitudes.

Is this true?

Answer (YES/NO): NO